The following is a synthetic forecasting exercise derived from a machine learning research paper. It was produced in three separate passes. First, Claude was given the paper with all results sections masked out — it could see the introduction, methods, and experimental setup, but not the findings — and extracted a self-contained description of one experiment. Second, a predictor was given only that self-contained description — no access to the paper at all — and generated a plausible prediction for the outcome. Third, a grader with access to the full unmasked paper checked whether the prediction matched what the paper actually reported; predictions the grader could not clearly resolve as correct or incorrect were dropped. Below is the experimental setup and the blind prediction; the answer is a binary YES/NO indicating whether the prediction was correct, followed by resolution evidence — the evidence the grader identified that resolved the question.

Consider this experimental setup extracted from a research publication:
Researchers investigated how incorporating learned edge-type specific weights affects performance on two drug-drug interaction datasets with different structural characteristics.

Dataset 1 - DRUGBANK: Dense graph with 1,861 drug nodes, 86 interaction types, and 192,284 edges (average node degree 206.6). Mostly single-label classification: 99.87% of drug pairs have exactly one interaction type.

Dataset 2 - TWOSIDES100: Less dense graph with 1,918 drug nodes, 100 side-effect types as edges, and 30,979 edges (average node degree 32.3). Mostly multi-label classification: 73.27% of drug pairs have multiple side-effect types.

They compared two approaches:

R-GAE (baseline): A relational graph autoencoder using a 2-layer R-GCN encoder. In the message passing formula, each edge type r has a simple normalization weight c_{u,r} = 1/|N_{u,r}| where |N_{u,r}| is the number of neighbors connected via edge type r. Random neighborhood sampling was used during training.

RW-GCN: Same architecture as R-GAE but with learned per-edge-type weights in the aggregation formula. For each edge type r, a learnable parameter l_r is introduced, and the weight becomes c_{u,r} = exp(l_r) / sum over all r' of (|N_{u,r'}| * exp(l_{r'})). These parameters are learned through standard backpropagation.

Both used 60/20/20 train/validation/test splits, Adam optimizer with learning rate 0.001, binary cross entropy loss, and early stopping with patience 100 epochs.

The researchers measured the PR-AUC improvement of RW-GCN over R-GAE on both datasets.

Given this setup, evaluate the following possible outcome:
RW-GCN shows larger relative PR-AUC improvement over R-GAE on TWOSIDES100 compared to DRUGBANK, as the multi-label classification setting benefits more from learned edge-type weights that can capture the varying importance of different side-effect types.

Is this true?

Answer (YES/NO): NO